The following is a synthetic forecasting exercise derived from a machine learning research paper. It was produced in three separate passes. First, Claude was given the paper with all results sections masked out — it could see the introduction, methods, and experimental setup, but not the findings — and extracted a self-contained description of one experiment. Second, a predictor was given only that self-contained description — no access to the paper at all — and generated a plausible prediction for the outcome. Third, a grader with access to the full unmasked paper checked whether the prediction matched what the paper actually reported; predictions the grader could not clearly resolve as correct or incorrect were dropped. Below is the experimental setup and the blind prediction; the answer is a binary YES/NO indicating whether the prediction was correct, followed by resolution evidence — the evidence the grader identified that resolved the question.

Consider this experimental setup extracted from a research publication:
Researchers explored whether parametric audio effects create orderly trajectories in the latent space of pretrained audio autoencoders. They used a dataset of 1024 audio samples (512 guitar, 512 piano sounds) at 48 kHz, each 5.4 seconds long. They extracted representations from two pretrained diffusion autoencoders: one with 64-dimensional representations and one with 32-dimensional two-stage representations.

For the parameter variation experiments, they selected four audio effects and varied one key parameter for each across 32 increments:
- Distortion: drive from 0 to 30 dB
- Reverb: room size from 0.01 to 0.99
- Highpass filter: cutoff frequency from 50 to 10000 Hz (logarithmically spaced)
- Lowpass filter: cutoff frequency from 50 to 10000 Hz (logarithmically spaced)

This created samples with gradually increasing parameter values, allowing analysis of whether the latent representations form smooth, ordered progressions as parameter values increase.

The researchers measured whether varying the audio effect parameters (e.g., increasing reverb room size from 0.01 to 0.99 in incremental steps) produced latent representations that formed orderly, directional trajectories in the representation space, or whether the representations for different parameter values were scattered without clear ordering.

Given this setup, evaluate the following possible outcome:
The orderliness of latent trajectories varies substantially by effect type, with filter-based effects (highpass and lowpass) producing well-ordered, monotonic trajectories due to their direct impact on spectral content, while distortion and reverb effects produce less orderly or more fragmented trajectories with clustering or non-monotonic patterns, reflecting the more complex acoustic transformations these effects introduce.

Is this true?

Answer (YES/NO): NO